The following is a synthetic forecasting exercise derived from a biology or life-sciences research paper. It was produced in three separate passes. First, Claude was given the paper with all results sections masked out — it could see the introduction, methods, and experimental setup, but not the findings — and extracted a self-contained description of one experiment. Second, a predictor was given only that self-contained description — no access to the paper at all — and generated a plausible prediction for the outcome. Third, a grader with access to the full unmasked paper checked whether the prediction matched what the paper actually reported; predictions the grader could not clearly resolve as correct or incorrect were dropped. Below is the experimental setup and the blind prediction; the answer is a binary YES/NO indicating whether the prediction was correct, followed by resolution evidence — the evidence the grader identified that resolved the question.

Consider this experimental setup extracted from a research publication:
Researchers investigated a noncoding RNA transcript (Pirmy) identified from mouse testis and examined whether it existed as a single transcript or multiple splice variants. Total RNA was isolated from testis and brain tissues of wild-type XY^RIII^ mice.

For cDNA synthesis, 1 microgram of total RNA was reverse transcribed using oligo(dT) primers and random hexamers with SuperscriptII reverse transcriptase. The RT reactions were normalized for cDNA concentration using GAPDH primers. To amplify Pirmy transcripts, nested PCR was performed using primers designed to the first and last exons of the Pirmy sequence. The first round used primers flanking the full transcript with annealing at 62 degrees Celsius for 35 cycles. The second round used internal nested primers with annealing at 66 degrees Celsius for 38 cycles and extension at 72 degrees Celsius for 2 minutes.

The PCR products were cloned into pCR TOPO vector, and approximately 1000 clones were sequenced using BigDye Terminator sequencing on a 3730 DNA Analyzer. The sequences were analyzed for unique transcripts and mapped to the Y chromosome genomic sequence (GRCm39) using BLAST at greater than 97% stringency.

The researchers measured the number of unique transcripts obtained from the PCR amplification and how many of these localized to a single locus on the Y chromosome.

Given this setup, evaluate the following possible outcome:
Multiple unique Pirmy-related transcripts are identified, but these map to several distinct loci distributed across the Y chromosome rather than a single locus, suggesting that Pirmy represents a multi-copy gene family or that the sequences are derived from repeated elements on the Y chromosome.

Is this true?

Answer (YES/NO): NO